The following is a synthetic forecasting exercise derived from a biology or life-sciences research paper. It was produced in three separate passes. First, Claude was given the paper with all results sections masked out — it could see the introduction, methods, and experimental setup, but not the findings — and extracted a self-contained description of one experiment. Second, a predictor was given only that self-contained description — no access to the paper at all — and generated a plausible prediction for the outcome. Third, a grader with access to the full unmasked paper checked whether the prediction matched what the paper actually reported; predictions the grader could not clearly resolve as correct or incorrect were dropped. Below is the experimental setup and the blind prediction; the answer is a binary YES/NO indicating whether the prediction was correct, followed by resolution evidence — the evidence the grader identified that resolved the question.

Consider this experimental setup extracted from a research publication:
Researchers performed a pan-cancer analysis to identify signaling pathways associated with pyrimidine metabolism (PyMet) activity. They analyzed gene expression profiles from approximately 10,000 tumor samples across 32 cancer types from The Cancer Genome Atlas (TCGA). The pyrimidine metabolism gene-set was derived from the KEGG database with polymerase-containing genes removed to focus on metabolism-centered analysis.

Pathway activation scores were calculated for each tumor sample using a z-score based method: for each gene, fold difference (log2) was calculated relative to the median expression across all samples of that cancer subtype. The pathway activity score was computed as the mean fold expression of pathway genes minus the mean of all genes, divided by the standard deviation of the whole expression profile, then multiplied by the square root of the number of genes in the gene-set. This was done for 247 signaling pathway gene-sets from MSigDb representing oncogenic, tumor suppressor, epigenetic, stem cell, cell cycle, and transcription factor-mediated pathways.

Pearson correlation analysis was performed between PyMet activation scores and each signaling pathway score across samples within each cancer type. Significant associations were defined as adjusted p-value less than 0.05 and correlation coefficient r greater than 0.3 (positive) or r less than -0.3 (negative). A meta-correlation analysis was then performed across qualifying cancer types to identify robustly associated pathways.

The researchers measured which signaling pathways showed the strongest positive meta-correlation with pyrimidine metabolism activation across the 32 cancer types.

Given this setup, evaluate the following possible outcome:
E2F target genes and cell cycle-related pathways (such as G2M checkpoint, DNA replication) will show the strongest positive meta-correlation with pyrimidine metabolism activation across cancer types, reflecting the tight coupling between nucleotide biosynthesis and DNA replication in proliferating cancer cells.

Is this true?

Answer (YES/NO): NO